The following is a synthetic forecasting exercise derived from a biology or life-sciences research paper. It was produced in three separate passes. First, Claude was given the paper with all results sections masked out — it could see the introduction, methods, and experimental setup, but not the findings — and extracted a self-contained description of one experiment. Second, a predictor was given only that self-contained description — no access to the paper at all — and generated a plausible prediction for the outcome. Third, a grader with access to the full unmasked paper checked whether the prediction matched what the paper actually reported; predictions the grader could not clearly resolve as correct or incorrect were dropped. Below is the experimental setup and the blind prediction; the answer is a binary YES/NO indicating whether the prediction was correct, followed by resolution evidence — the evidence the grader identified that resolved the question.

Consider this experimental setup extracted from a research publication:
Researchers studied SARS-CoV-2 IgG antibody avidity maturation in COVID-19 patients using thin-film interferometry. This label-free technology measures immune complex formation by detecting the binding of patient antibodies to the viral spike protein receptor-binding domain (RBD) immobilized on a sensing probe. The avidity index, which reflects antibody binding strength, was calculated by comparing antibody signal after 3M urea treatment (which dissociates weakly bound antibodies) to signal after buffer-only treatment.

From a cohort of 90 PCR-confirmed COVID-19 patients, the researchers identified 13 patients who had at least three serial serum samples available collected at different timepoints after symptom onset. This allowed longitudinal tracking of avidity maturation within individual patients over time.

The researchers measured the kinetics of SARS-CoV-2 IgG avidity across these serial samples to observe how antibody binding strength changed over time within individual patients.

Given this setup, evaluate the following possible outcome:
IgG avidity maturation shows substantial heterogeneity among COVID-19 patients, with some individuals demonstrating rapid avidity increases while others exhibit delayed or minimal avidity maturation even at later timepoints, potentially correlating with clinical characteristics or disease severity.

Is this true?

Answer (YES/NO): NO